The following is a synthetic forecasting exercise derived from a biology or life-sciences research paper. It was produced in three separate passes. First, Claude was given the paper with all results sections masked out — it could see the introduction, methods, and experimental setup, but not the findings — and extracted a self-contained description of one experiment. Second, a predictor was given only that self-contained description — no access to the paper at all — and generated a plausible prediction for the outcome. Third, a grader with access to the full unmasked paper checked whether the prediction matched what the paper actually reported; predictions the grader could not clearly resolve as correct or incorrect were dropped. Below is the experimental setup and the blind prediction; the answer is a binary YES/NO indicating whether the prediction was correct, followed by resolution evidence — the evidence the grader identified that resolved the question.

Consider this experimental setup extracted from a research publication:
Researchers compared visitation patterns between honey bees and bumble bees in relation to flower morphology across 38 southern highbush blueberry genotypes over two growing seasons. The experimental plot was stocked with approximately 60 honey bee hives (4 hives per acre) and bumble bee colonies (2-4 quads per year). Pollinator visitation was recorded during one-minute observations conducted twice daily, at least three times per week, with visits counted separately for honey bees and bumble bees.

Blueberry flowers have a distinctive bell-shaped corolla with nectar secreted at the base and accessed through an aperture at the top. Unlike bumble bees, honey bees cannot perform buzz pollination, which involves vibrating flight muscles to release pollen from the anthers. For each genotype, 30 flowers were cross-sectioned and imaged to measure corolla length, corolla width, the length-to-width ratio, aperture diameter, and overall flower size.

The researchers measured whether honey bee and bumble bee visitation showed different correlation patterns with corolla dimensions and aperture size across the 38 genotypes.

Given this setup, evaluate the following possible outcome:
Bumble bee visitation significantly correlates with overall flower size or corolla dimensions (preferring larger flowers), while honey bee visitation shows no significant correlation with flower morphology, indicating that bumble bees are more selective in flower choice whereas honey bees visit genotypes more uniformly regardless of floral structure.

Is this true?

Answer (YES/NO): NO